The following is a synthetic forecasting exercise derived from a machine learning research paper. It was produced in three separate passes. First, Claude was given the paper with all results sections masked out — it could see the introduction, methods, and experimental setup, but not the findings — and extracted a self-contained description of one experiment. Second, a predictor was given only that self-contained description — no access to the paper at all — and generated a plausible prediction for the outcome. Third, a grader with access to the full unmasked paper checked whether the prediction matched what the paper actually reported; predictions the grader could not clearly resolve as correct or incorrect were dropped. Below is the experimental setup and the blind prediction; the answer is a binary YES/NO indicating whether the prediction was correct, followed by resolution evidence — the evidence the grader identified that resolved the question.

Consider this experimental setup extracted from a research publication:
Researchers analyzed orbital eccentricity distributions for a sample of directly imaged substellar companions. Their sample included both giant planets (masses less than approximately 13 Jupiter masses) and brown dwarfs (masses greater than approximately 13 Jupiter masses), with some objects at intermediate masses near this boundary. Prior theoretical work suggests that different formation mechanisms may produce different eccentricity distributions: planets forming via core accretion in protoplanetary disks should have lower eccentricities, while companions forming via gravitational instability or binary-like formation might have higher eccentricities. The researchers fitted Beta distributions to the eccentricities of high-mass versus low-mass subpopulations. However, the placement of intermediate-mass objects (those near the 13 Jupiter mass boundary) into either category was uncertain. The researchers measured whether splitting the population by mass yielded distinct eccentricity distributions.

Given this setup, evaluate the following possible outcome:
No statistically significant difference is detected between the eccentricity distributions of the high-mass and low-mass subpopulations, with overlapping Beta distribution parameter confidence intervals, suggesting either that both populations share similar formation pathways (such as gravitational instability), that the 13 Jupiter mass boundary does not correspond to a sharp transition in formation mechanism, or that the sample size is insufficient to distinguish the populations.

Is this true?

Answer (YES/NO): NO